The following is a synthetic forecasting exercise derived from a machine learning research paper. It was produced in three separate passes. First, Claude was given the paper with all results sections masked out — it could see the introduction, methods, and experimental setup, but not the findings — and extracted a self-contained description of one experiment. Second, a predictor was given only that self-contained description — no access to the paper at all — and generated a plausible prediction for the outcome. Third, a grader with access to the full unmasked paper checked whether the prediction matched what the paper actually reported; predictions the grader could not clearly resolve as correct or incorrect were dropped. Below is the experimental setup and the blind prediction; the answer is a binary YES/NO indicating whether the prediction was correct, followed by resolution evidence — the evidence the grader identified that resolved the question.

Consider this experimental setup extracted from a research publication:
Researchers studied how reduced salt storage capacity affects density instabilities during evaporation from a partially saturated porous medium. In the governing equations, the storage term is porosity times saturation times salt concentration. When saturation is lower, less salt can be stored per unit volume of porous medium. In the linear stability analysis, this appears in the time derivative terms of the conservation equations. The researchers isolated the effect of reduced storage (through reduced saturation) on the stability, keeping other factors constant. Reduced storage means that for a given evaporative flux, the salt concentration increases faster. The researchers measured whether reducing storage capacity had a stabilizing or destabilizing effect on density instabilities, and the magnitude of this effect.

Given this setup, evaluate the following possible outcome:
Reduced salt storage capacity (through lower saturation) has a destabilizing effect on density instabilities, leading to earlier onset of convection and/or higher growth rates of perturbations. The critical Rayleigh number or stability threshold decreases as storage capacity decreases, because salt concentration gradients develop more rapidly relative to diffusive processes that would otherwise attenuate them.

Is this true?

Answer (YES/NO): YES